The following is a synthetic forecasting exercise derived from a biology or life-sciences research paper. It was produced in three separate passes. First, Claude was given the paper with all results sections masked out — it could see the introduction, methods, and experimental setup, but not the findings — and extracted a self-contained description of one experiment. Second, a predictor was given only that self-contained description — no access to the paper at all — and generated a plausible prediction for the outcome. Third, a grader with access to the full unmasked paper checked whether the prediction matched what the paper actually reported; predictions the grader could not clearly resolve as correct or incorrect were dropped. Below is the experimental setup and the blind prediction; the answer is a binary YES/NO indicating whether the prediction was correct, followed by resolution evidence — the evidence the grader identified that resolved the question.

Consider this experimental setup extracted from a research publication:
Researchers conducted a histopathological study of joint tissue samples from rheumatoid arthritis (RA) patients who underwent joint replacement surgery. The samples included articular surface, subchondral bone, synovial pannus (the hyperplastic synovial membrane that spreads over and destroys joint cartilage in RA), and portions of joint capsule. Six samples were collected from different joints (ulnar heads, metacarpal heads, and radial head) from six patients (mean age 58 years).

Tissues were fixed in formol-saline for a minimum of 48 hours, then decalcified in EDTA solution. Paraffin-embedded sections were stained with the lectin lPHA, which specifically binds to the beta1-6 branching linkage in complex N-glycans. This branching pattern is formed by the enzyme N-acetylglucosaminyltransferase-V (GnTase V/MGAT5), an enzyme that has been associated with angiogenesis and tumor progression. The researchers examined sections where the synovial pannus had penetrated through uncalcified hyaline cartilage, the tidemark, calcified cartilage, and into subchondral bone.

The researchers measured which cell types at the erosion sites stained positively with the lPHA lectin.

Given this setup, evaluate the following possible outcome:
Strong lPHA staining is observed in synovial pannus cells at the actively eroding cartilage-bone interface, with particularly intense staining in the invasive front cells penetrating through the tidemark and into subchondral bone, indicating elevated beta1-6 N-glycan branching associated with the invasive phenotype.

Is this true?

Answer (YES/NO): YES